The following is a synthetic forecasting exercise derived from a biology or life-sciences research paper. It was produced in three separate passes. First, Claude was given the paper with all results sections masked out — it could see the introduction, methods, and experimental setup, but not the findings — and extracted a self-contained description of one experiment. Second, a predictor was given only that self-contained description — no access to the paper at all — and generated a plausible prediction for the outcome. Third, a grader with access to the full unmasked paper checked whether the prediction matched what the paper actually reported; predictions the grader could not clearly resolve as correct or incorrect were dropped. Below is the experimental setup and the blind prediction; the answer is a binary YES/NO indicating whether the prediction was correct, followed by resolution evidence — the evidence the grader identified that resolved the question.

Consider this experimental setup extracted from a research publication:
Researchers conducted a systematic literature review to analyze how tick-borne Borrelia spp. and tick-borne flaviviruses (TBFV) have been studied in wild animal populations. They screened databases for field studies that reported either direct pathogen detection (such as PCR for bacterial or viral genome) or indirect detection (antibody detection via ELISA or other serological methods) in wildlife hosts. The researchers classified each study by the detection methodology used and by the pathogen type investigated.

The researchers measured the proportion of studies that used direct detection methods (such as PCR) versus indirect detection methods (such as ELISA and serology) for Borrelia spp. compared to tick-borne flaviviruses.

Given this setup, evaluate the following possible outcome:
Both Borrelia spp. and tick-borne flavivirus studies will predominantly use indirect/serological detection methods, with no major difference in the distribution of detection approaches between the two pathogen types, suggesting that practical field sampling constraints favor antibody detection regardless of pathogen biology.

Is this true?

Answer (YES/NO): NO